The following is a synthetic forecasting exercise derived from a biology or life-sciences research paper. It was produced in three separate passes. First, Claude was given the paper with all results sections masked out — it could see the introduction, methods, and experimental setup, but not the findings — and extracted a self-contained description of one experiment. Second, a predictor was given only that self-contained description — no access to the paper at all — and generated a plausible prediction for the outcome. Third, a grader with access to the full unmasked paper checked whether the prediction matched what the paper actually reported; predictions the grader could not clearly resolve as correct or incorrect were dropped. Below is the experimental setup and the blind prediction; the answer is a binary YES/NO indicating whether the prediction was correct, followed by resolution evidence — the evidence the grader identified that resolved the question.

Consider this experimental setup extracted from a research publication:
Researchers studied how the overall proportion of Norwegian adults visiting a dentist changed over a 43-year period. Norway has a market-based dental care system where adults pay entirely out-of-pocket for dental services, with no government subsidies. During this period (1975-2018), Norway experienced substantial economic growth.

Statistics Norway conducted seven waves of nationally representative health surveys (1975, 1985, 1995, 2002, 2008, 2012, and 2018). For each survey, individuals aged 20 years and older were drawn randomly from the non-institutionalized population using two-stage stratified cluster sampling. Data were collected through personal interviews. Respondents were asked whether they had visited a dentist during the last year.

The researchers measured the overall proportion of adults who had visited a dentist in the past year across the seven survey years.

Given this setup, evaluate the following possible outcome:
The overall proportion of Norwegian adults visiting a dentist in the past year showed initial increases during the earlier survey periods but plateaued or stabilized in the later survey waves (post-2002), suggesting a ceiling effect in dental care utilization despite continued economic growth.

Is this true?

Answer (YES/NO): NO